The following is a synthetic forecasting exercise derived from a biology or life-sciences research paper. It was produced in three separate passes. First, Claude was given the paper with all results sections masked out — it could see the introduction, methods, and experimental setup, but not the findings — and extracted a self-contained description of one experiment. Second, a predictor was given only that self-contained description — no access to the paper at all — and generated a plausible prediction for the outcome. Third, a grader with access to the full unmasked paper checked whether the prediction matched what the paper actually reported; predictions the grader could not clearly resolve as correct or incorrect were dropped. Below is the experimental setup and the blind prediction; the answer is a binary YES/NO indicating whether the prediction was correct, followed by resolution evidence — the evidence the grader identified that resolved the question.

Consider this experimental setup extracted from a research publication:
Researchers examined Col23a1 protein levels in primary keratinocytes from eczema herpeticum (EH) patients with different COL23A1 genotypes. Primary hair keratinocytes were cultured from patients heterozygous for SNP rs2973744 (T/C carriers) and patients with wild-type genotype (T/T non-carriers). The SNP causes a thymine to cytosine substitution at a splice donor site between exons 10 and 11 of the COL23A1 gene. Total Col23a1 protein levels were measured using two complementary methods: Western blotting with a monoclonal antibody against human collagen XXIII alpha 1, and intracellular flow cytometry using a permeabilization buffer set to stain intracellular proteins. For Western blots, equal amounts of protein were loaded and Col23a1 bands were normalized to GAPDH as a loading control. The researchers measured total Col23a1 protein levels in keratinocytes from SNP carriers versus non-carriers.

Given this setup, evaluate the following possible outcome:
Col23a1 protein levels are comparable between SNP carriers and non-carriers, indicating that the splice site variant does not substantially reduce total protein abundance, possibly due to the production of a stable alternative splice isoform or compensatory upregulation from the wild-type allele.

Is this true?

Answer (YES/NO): NO